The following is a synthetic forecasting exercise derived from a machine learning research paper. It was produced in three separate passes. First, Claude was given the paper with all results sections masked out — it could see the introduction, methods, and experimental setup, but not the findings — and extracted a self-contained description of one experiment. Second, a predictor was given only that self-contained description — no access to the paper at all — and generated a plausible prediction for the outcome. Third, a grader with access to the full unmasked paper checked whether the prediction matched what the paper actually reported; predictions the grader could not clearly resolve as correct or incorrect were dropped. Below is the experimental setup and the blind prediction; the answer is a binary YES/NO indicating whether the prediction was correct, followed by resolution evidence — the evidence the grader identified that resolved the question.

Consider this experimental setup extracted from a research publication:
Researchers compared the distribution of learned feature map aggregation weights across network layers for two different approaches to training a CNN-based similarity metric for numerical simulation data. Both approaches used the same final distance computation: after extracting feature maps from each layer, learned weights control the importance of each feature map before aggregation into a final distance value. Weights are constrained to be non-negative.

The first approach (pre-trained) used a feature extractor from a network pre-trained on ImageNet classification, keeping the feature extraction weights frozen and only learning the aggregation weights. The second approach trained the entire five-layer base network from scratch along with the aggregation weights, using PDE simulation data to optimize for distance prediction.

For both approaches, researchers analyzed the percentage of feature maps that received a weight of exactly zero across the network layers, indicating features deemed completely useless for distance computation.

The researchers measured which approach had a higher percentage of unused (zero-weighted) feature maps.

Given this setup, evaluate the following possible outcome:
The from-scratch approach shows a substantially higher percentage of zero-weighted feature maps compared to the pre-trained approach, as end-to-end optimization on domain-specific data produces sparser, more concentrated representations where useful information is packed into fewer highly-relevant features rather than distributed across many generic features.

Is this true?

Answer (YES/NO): NO